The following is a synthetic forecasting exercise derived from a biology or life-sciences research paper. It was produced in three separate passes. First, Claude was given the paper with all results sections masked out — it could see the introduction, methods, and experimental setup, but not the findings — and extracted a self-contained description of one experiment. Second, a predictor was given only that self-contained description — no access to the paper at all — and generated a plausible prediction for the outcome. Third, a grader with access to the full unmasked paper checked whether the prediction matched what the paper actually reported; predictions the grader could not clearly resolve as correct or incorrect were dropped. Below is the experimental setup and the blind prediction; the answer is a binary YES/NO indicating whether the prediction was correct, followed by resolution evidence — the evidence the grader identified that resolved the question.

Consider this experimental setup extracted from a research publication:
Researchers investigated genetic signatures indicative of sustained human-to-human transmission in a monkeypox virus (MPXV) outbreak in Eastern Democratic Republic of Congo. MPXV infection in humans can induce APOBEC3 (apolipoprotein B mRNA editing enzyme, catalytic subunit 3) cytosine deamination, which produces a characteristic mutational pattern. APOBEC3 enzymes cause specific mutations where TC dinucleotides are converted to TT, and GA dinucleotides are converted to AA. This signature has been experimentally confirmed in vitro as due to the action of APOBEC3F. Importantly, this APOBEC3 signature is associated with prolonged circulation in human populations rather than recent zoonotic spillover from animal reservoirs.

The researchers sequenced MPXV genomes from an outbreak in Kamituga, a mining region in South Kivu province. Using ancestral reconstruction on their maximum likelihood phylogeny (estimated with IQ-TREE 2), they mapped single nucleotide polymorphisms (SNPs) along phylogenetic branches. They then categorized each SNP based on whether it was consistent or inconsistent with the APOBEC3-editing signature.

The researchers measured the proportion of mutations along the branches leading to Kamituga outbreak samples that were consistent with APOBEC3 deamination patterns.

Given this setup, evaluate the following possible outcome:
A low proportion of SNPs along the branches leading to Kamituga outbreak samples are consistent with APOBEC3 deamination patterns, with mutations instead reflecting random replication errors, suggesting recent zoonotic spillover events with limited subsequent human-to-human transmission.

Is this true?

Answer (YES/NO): NO